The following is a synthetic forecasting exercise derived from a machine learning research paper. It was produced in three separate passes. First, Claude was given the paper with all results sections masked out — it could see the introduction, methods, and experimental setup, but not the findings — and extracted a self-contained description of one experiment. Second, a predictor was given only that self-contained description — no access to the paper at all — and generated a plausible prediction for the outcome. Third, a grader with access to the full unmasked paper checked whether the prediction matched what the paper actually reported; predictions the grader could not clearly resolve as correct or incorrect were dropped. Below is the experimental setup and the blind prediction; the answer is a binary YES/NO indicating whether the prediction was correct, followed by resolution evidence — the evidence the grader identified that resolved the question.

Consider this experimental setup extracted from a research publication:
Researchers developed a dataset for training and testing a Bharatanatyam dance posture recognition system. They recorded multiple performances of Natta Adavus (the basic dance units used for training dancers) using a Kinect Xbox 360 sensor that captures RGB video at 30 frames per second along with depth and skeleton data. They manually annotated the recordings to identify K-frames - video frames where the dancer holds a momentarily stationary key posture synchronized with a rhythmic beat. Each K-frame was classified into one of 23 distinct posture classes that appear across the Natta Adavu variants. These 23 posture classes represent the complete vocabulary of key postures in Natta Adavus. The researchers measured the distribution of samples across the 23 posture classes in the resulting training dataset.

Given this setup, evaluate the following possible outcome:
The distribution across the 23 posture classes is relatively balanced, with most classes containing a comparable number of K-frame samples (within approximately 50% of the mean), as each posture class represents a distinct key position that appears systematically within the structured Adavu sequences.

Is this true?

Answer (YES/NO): NO